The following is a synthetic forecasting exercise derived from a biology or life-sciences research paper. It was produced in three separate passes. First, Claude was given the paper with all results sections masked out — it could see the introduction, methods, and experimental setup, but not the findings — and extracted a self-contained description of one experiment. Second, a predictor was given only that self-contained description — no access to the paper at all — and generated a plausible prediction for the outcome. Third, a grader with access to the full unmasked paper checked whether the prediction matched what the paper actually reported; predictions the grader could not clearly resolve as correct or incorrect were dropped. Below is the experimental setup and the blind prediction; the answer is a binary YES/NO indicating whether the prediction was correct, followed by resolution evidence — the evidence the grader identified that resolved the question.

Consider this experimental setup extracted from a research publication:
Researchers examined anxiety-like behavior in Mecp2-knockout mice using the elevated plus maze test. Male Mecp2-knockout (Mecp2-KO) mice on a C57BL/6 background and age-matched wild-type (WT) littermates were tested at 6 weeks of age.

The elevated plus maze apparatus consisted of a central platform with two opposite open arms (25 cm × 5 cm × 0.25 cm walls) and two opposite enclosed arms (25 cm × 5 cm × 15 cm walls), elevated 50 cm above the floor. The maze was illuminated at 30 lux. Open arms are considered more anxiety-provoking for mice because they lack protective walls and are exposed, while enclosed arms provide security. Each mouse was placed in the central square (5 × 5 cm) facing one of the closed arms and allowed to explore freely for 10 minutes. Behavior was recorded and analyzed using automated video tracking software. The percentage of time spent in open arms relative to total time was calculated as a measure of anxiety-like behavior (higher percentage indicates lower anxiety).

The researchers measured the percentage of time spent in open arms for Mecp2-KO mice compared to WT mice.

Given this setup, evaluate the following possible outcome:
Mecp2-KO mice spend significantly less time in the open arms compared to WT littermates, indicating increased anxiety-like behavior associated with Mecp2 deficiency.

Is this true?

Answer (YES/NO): NO